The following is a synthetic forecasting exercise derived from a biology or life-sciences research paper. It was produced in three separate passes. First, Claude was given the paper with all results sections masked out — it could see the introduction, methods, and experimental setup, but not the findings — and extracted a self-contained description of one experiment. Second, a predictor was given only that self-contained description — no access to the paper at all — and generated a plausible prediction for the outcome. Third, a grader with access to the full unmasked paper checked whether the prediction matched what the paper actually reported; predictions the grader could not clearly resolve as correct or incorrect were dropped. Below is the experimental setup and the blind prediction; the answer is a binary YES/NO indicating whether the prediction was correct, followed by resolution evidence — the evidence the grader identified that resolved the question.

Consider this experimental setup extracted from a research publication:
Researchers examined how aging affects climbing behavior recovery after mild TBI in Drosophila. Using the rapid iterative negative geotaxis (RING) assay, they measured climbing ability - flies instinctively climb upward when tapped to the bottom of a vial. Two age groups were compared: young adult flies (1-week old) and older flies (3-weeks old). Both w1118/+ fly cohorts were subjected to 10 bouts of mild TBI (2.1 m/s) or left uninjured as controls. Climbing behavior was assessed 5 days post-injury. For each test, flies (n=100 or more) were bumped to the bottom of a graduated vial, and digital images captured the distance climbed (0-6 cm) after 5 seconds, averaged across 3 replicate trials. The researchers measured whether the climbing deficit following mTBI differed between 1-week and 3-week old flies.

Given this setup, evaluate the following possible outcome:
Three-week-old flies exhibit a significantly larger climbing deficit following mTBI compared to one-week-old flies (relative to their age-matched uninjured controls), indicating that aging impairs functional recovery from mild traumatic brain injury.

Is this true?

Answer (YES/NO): YES